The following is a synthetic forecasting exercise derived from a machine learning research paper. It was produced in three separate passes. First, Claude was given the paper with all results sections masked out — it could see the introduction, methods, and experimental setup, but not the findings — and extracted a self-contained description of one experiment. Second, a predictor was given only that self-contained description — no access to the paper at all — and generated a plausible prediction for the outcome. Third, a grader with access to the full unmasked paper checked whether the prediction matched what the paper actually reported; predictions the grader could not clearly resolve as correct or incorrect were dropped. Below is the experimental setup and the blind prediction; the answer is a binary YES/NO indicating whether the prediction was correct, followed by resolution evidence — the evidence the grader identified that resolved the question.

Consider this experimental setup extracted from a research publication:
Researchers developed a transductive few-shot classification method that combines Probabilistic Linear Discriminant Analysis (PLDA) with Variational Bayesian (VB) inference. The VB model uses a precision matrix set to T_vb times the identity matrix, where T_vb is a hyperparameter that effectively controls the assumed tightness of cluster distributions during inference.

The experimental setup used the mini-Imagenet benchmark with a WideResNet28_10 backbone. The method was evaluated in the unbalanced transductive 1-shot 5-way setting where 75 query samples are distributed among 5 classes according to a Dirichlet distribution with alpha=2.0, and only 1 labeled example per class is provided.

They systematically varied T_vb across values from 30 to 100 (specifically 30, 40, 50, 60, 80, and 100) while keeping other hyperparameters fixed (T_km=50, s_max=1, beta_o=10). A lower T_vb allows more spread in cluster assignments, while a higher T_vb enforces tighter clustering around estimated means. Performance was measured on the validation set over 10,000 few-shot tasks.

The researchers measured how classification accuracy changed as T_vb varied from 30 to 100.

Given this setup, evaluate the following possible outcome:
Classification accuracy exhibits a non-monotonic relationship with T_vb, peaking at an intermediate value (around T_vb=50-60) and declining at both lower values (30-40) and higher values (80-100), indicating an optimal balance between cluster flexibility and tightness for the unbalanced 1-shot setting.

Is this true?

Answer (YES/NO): YES